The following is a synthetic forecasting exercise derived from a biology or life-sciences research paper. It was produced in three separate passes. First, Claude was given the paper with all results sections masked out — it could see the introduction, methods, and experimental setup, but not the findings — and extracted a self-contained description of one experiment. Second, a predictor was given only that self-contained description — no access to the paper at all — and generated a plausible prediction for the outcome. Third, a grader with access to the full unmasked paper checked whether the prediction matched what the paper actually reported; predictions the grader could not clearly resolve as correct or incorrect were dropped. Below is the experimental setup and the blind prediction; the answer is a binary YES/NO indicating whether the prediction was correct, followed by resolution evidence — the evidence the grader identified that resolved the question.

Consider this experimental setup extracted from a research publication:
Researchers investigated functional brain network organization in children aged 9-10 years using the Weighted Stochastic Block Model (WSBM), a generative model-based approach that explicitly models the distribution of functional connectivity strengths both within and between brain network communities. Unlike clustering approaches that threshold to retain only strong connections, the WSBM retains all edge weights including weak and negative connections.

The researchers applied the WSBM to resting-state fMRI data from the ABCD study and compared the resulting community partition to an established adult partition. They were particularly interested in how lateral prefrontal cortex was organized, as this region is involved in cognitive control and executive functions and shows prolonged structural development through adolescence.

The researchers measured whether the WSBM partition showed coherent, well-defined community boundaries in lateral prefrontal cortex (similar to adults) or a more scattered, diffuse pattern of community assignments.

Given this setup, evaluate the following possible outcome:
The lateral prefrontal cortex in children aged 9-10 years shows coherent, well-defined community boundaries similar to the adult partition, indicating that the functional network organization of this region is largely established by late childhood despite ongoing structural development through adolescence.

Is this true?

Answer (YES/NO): NO